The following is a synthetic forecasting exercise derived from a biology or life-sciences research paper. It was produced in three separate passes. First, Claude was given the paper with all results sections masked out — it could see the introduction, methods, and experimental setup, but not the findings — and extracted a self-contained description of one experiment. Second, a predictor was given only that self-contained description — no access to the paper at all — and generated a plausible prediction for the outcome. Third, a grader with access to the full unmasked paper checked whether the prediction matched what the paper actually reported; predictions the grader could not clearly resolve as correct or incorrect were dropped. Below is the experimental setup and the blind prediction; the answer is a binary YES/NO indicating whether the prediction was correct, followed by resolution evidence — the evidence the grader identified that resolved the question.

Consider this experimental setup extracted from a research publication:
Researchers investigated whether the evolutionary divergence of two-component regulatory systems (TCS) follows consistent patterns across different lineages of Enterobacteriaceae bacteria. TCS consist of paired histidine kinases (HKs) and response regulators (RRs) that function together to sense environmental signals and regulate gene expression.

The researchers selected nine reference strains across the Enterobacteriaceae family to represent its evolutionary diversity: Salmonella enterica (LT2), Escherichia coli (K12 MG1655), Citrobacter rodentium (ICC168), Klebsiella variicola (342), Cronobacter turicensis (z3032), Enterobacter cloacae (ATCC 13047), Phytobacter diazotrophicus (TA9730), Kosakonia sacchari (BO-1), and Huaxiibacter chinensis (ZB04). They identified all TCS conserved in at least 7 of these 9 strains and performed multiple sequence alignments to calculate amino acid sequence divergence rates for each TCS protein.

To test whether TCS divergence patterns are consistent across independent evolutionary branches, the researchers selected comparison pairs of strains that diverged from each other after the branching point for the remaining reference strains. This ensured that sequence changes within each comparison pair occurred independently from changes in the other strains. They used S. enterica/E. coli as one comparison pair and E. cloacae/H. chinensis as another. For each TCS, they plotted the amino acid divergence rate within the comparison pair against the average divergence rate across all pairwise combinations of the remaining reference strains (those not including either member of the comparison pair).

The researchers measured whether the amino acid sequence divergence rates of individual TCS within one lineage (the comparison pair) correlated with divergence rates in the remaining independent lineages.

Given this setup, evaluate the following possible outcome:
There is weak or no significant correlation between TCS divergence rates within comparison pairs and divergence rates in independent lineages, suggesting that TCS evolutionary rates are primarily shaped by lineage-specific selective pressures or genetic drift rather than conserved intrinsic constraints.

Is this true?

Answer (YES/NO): NO